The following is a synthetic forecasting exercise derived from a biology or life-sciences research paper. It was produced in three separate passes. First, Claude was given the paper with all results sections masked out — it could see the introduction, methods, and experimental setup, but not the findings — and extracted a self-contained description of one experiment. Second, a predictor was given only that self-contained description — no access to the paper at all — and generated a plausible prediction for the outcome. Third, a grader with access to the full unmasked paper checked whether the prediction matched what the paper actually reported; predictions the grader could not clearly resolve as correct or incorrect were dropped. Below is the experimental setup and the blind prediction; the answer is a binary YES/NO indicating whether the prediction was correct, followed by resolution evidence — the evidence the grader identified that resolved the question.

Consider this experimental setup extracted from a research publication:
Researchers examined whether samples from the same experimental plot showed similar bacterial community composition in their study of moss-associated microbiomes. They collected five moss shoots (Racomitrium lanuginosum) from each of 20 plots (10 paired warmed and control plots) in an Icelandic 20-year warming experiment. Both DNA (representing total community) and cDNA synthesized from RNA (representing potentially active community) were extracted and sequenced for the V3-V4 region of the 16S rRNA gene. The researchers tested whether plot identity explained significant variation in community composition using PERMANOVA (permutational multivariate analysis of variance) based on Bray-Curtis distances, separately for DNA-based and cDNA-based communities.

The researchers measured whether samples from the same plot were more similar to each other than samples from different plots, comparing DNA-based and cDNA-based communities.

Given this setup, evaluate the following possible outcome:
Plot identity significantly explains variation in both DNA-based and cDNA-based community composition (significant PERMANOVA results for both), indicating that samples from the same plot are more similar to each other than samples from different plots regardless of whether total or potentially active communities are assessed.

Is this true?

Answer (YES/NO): NO